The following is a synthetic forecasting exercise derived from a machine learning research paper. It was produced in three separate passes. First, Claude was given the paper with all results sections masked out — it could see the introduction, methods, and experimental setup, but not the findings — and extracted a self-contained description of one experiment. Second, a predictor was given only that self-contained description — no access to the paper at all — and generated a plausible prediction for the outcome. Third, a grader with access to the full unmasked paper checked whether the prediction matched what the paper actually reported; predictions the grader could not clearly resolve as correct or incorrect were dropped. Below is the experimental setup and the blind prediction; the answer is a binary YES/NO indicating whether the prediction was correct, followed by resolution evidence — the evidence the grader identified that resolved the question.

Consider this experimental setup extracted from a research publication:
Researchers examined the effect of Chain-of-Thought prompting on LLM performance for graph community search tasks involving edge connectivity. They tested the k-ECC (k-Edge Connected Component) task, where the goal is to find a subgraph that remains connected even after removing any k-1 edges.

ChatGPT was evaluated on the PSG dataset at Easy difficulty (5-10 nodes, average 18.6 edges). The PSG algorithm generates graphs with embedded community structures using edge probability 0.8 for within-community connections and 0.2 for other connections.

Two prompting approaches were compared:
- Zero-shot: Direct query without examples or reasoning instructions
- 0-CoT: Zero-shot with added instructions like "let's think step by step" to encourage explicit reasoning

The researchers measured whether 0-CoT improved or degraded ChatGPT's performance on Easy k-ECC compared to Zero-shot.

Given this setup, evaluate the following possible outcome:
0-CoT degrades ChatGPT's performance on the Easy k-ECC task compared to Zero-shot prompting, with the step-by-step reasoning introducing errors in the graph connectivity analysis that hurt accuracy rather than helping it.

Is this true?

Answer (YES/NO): YES